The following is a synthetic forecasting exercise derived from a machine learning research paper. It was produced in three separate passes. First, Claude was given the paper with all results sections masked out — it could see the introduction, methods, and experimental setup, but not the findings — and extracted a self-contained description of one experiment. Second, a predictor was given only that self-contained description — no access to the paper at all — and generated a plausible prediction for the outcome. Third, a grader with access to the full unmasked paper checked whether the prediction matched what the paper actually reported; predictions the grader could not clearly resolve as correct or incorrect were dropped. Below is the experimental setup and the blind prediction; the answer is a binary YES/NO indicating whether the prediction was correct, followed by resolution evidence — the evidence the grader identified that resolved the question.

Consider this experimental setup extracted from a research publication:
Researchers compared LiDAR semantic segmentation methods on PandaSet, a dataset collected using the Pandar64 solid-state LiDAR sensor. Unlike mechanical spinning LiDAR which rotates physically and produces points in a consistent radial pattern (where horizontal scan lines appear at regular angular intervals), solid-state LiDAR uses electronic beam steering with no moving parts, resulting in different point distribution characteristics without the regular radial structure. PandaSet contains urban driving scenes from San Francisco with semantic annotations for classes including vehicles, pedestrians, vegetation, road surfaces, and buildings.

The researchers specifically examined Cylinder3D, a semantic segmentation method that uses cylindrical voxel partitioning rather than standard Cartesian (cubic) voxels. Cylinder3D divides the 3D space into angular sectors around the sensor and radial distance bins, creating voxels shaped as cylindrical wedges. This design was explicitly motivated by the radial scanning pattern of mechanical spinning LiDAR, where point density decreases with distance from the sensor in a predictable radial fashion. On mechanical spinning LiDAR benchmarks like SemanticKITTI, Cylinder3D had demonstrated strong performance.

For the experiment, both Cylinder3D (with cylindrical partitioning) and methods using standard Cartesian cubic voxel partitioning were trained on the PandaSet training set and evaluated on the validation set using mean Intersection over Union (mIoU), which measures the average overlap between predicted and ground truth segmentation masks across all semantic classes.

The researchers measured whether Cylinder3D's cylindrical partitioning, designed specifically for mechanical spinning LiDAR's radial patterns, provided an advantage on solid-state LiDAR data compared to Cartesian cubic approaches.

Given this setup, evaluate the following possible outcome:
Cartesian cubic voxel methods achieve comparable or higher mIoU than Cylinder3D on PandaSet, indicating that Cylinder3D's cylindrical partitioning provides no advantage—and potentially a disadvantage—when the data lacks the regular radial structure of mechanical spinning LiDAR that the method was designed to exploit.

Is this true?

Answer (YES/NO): YES